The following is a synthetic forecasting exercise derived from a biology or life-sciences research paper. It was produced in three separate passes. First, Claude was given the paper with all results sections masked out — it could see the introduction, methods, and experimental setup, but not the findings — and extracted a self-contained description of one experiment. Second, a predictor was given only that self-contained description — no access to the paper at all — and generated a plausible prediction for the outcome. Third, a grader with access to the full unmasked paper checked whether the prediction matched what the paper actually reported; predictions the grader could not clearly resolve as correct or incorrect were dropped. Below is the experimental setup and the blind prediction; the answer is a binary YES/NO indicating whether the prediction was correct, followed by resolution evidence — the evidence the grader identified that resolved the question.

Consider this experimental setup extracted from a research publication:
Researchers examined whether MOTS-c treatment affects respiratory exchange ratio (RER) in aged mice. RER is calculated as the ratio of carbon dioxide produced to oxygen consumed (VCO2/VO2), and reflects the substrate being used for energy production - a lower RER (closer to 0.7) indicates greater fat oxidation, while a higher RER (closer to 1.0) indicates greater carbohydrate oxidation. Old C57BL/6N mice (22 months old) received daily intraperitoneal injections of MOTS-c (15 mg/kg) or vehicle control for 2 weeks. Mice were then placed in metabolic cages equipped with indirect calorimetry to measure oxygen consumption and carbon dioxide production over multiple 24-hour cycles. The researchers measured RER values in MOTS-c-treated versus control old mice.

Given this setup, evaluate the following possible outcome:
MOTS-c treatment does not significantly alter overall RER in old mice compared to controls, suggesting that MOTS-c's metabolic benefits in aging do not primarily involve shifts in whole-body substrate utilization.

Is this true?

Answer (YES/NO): NO